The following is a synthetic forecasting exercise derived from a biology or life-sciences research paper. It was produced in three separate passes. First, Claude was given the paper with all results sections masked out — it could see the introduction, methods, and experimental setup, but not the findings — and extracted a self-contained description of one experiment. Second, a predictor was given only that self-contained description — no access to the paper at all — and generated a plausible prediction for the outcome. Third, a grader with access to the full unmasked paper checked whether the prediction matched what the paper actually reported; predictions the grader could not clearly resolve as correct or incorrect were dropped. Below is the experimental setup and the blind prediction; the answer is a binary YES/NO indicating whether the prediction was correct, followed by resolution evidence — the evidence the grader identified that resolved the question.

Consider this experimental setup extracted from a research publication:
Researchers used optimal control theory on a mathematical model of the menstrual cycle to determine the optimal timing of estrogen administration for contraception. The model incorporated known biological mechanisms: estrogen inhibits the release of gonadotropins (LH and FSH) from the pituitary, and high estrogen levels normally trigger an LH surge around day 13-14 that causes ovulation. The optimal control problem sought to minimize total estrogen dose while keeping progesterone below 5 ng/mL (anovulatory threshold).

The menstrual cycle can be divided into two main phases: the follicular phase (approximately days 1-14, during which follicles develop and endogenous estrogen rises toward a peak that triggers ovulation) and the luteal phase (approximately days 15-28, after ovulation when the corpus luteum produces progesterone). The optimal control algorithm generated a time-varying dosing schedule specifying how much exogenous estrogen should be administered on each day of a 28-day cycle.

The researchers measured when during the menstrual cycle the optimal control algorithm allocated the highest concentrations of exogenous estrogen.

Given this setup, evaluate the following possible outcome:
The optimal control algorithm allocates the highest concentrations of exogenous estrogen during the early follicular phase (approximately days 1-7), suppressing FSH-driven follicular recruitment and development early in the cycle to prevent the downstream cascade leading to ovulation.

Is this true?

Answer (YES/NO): NO